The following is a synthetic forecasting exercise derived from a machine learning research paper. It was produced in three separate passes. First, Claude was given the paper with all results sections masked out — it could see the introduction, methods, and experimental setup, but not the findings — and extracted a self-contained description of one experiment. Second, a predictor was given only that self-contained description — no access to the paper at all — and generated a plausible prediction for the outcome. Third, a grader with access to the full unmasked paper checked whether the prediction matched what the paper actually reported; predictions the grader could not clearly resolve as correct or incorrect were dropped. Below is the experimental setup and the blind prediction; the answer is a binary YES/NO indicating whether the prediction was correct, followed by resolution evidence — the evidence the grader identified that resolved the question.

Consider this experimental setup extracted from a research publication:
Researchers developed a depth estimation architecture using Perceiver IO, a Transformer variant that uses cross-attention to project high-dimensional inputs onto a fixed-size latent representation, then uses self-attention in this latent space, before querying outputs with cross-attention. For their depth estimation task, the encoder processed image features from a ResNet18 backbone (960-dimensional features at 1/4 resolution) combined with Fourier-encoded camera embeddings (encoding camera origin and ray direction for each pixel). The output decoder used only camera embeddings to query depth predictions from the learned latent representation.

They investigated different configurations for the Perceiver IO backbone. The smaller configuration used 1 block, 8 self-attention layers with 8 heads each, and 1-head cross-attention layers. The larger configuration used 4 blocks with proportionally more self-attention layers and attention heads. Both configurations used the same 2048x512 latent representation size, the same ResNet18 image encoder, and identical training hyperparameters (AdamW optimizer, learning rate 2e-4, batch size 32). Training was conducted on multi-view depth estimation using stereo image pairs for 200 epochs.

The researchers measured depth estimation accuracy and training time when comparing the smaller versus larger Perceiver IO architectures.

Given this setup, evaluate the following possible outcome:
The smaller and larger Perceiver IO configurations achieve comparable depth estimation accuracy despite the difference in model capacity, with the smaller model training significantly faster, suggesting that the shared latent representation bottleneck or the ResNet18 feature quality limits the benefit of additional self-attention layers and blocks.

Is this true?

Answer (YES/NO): YES